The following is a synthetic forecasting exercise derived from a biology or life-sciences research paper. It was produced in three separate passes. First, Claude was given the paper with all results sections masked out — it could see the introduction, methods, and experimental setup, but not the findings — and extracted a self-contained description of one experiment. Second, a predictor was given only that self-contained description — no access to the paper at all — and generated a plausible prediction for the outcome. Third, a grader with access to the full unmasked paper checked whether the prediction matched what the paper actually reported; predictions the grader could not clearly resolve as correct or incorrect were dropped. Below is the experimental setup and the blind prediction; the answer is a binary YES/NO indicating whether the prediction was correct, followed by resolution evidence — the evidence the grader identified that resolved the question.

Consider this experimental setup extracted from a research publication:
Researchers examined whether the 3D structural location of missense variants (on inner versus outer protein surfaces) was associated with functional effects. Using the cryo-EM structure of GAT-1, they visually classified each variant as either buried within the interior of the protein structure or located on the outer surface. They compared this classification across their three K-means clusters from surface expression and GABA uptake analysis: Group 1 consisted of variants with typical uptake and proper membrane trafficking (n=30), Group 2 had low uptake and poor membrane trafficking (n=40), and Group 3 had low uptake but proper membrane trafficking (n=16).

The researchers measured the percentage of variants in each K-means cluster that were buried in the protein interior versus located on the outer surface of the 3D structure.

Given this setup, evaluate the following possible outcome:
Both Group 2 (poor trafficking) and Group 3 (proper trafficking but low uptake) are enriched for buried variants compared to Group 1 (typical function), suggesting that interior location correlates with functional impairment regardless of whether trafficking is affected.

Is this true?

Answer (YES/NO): YES